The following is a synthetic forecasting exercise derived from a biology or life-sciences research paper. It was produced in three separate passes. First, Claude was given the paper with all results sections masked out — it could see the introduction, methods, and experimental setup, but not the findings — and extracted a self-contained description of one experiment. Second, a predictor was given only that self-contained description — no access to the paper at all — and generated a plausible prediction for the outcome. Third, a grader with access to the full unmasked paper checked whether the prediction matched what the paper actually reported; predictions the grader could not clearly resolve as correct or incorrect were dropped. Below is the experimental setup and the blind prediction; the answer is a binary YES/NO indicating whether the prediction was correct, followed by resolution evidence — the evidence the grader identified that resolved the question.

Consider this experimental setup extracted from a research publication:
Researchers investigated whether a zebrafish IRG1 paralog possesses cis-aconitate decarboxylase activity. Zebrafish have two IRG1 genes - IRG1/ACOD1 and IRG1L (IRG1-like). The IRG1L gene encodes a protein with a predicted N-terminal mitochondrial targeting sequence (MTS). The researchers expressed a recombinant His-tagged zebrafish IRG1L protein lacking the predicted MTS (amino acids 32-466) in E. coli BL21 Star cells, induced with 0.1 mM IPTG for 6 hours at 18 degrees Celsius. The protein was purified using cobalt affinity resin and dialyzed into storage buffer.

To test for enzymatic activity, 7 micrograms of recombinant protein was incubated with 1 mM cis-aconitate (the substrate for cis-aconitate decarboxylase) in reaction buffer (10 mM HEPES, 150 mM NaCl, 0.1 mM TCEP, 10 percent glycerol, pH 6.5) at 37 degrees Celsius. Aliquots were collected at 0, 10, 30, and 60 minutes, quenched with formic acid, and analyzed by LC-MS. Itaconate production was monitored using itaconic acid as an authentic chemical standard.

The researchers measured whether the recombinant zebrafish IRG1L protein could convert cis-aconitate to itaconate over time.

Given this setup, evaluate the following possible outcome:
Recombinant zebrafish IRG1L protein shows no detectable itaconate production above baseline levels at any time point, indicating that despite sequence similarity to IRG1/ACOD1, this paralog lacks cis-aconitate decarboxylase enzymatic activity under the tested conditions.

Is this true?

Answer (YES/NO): NO